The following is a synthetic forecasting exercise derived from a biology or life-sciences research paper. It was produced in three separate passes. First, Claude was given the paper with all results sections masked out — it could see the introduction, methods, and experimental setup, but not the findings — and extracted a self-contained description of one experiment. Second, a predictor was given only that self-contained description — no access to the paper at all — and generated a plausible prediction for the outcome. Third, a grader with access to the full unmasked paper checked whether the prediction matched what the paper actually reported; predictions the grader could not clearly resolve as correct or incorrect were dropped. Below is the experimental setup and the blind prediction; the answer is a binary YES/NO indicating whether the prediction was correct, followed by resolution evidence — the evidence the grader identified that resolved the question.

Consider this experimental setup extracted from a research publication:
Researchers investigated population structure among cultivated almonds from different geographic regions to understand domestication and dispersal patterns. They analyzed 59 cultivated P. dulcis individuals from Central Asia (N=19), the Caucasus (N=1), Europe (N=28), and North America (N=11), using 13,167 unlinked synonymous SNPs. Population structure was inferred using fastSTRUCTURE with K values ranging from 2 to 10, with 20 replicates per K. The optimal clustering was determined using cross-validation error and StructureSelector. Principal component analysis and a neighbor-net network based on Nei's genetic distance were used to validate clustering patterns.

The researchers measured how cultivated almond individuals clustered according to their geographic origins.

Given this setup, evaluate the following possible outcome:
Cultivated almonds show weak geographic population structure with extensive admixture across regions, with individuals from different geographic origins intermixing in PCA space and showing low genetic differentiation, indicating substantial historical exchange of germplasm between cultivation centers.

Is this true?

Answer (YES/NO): NO